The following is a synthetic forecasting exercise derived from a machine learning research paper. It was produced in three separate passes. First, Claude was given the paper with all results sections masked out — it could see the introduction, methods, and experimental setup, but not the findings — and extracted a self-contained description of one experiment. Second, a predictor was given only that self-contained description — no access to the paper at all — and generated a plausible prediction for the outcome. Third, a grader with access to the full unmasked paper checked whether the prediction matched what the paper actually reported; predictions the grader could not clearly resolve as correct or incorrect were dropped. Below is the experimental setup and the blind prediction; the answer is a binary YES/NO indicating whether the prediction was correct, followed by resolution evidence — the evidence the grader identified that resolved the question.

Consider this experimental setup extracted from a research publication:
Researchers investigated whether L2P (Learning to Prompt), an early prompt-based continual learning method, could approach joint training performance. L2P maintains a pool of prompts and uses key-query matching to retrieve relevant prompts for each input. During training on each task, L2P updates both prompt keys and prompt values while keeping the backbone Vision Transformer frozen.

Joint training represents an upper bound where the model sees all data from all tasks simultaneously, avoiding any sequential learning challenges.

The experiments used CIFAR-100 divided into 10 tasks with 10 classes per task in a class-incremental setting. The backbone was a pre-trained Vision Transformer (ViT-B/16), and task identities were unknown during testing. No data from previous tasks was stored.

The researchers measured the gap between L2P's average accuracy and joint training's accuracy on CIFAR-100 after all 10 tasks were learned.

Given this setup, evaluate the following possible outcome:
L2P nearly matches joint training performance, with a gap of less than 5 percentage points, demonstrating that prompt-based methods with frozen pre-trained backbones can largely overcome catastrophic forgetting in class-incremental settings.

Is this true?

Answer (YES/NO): NO